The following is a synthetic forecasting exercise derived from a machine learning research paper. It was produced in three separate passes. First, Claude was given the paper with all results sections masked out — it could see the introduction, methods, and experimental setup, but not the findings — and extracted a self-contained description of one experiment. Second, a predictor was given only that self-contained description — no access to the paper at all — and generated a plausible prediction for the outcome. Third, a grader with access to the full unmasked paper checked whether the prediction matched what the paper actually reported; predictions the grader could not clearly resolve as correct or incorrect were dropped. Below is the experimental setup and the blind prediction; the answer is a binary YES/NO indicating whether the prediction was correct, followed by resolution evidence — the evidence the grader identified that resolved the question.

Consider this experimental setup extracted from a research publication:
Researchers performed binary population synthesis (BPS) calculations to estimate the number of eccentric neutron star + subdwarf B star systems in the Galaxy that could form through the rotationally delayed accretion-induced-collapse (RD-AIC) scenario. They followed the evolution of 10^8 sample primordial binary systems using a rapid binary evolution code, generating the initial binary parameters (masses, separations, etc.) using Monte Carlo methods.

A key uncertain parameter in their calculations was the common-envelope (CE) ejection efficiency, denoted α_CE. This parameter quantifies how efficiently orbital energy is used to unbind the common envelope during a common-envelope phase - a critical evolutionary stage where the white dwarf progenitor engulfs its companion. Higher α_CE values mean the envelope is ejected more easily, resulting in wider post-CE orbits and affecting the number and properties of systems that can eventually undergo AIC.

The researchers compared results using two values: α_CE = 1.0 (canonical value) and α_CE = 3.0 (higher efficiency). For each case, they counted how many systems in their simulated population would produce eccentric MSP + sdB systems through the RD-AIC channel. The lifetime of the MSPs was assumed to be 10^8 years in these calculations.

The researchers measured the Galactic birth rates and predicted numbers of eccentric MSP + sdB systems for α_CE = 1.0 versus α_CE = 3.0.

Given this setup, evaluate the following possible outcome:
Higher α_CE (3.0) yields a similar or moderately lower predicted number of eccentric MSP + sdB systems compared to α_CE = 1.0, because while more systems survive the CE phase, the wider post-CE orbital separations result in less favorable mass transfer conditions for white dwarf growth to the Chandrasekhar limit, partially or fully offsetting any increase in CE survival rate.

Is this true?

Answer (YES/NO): NO